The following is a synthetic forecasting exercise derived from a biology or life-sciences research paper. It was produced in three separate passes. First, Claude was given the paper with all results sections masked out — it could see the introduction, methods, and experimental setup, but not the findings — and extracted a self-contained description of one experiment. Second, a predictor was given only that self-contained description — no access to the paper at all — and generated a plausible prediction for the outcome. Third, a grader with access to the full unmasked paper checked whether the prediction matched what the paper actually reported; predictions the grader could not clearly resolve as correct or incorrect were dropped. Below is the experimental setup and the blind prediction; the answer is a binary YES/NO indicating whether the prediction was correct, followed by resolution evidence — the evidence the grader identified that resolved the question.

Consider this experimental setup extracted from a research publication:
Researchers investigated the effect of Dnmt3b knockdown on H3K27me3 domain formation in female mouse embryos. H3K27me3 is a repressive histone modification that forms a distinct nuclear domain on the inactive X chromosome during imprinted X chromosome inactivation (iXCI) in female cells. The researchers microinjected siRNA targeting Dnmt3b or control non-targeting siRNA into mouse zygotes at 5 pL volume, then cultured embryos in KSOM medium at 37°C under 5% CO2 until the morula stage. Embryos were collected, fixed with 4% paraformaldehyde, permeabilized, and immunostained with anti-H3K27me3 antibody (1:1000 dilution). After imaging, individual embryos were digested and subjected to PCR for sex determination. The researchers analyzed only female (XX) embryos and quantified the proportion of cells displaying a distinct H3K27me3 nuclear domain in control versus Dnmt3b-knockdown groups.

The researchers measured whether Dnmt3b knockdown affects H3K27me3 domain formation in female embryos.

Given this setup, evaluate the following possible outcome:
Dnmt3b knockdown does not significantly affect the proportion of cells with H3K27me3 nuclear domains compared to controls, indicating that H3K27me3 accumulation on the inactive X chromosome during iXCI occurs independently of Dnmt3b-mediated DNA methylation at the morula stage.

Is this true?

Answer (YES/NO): NO